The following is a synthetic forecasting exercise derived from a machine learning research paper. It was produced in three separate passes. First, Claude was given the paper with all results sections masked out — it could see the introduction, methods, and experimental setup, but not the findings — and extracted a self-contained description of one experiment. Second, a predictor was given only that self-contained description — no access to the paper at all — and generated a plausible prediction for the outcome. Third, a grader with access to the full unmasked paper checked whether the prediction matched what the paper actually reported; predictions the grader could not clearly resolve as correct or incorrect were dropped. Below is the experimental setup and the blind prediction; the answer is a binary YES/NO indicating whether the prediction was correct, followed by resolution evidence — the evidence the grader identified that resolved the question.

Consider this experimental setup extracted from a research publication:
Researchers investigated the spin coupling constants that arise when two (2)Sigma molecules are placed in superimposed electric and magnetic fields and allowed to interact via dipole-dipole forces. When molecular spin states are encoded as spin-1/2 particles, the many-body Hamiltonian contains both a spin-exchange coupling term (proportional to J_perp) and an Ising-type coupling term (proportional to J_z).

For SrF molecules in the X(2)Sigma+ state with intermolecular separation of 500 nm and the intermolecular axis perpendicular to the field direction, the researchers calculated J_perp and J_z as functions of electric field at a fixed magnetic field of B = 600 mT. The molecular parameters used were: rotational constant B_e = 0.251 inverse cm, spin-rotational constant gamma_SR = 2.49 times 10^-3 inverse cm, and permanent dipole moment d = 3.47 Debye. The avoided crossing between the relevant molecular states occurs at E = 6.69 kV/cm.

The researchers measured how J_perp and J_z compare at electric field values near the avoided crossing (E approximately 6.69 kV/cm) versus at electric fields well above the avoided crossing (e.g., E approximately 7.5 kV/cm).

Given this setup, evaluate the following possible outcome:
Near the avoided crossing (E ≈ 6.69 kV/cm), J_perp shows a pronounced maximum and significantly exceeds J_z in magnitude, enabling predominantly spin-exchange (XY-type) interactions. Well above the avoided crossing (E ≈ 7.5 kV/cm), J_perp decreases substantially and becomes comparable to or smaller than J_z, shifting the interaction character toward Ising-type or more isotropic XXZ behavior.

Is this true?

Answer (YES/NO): YES